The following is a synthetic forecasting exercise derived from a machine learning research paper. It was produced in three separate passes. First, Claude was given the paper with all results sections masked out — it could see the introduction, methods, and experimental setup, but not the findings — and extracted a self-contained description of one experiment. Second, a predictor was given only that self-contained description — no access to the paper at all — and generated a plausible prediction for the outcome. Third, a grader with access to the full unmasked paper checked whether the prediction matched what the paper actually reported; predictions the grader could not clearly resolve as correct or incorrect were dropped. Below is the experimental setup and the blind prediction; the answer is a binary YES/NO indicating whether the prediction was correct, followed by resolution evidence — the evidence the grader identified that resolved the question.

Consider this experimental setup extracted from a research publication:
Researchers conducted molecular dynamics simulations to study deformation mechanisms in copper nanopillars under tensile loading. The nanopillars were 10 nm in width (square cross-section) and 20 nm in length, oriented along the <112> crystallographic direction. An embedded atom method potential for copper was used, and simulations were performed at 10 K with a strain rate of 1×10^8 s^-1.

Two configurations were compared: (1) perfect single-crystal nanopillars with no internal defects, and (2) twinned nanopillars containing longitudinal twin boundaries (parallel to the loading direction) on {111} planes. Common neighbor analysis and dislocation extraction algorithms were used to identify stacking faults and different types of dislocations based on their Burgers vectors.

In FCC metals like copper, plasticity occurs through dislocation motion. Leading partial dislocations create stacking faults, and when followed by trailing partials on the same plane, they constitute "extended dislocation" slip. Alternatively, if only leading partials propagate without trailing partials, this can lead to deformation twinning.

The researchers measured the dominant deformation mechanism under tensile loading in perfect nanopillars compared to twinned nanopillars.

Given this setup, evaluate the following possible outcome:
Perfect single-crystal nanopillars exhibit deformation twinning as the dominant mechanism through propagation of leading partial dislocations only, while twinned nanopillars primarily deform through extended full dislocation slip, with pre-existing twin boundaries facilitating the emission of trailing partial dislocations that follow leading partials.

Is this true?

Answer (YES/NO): YES